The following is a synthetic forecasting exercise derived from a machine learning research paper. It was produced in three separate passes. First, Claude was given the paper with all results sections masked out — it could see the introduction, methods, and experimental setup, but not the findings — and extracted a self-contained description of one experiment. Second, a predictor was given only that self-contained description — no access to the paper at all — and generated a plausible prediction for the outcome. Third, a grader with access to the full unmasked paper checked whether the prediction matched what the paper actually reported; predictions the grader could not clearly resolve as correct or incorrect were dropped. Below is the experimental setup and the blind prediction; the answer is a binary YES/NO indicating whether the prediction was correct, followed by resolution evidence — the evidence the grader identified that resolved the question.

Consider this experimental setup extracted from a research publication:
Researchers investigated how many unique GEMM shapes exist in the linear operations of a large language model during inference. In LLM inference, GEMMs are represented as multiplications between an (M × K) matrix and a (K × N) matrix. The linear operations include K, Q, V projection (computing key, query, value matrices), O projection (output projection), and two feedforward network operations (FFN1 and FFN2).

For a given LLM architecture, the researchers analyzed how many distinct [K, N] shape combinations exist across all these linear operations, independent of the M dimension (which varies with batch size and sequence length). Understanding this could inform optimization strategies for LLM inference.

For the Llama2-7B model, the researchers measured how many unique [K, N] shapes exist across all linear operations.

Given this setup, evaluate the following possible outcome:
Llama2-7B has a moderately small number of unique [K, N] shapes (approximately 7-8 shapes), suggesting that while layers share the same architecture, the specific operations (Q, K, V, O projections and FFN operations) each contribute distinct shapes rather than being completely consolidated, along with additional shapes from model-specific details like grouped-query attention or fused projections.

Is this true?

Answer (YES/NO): NO